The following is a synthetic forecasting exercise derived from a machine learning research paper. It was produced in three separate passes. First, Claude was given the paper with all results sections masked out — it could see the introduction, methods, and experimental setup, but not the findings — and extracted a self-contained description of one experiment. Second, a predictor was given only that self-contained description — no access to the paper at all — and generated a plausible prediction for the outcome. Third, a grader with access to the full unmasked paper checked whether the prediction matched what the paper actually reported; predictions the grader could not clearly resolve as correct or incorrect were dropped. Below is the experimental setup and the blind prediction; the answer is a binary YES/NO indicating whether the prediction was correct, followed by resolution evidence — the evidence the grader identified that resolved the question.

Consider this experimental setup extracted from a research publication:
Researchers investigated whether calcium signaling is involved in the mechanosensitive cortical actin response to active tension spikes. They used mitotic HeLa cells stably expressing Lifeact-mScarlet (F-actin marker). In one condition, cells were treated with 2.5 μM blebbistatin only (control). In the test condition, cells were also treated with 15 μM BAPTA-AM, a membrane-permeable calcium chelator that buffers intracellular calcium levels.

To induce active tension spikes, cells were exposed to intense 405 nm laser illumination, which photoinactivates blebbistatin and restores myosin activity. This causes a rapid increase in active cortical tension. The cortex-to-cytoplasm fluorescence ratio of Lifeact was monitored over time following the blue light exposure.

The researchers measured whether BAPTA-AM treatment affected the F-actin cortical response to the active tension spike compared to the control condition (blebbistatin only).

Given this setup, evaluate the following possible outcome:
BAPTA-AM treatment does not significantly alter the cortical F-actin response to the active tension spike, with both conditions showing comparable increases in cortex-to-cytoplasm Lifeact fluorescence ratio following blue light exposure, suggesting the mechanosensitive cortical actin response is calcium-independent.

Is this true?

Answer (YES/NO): YES